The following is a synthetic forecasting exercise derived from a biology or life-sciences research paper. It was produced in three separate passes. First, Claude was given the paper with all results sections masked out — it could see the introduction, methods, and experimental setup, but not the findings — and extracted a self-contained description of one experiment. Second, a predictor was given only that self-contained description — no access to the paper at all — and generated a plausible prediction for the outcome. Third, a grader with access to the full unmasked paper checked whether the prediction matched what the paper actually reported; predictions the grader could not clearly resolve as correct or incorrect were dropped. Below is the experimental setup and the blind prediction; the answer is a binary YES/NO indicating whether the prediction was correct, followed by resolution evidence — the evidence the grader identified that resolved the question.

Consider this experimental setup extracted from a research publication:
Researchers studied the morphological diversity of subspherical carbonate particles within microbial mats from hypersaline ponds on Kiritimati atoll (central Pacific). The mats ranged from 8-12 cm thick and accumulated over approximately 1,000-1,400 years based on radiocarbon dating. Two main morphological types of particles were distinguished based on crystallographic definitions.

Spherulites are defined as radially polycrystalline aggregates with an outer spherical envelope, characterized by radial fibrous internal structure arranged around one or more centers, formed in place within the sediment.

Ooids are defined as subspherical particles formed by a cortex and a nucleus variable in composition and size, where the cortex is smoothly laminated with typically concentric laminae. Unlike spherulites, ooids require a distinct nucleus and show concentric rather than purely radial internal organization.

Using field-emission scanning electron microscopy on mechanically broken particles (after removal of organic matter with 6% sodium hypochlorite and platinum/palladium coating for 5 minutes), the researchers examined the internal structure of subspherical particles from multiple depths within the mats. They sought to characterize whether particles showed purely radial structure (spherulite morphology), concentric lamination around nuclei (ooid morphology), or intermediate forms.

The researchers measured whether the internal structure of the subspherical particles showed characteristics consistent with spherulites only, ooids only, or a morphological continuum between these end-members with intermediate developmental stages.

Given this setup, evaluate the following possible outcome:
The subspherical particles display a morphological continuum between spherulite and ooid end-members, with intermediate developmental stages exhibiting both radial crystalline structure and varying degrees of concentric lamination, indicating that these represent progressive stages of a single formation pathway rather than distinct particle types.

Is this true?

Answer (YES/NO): YES